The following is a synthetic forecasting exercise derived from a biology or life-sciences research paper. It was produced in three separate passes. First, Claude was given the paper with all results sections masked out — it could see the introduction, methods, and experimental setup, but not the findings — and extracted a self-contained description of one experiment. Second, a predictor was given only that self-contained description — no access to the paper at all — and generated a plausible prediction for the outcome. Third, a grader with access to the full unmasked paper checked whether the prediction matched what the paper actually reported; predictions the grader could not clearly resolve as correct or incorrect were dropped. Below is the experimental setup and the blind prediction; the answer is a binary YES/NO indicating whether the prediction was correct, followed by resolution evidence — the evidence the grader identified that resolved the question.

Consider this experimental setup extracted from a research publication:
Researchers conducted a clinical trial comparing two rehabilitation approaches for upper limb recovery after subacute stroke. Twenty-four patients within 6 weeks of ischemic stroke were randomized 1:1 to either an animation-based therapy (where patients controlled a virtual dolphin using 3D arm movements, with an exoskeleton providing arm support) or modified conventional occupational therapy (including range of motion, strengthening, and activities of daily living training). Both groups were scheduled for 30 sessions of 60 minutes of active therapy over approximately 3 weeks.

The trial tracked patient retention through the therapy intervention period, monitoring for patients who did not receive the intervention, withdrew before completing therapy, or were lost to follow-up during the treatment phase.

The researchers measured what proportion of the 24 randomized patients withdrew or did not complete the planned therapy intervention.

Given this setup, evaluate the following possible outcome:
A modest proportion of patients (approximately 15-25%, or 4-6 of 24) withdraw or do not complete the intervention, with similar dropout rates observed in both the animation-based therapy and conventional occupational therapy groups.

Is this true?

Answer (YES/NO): NO